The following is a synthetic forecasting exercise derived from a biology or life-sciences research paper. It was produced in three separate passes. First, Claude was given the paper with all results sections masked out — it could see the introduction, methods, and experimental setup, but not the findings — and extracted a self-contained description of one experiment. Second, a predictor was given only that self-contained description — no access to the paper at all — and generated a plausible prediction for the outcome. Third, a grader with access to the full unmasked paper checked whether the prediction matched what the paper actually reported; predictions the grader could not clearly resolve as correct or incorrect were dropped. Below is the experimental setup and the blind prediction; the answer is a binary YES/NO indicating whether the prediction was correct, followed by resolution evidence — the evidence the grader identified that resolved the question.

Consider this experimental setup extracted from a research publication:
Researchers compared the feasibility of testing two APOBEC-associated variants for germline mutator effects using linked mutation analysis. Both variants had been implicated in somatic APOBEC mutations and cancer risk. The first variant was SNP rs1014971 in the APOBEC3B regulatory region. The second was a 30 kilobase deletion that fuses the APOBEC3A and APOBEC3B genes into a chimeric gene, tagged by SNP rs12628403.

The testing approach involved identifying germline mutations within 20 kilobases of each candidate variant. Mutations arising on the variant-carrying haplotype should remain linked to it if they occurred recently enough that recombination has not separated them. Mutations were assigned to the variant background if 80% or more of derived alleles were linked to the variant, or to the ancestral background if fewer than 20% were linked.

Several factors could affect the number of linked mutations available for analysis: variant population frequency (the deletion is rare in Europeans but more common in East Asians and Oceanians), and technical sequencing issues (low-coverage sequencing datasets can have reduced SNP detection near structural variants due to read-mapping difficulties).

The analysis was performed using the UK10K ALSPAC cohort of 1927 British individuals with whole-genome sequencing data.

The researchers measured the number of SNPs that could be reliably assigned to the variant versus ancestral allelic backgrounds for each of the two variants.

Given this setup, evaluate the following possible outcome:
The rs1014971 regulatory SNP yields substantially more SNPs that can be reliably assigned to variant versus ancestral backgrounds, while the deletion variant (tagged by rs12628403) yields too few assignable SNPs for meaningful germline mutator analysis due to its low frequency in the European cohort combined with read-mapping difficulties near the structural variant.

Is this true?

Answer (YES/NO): YES